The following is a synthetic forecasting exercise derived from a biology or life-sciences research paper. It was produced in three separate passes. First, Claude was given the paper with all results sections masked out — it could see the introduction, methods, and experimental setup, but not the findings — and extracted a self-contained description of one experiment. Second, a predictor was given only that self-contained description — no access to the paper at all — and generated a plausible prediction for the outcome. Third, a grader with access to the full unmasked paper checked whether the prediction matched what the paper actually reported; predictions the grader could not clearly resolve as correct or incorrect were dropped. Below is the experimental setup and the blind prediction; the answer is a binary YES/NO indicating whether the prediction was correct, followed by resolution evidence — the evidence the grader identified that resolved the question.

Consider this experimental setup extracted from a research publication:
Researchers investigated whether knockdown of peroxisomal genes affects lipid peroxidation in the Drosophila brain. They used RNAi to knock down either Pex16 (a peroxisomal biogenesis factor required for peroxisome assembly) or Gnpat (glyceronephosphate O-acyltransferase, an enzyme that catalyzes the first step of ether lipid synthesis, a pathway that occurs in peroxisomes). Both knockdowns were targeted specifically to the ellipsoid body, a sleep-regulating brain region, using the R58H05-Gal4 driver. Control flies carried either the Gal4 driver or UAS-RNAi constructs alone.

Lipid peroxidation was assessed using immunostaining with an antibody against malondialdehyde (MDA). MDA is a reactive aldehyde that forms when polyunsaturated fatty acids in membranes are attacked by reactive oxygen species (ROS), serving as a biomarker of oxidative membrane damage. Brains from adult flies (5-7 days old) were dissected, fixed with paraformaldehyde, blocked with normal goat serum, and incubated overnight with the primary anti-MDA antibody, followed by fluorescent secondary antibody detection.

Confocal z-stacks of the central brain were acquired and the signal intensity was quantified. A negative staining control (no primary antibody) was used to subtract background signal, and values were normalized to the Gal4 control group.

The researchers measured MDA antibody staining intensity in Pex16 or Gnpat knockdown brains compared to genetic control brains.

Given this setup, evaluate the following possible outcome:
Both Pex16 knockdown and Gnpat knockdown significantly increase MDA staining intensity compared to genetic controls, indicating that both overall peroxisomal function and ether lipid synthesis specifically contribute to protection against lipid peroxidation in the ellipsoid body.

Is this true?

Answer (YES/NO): YES